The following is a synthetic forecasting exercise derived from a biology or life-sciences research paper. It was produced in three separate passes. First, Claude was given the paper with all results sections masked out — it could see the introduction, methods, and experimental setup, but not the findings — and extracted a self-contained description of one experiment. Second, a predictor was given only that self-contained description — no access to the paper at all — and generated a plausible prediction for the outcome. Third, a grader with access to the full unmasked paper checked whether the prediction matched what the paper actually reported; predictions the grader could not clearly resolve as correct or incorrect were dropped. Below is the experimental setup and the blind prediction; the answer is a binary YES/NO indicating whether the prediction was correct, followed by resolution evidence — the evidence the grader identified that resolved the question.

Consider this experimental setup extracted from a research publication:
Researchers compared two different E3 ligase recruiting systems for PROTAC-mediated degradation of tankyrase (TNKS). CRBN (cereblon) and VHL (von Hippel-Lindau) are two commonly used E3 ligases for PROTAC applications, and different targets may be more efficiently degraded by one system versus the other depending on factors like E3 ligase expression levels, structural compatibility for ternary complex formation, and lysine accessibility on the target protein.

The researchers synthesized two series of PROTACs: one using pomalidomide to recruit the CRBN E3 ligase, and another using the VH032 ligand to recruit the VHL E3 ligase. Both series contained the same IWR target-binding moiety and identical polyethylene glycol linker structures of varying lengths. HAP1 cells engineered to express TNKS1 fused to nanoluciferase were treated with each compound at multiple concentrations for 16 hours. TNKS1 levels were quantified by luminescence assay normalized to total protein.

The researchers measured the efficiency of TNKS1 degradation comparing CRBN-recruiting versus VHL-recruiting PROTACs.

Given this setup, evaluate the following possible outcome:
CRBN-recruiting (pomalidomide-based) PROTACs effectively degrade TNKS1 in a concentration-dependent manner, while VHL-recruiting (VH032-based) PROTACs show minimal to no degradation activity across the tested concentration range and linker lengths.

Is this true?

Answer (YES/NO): NO